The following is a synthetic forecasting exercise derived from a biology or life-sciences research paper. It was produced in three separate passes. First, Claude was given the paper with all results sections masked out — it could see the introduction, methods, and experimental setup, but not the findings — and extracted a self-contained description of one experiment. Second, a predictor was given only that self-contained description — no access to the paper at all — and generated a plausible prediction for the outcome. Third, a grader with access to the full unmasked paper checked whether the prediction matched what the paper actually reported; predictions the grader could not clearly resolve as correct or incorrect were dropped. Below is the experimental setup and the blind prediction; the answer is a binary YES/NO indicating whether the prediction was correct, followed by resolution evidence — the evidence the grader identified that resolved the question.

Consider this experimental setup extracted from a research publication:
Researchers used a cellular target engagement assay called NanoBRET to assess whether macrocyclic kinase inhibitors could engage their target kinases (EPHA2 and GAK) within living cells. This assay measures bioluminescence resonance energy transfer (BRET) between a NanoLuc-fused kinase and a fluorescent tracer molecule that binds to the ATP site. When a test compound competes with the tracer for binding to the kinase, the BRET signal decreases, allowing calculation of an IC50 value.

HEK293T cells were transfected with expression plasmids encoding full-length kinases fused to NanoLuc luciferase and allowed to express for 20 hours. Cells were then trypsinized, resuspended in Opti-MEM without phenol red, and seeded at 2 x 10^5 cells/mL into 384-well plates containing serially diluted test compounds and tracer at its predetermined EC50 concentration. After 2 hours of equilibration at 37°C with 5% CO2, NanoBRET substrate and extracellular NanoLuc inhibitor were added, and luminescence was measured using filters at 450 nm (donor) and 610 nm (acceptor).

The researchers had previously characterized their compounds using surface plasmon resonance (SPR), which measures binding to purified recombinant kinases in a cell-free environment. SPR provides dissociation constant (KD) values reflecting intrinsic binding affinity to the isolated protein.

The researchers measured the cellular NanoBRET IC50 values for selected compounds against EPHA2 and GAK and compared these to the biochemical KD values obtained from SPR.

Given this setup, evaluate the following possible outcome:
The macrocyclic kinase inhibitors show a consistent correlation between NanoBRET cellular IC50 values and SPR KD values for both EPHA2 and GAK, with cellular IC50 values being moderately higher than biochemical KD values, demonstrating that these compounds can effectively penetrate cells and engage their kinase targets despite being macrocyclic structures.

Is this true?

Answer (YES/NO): NO